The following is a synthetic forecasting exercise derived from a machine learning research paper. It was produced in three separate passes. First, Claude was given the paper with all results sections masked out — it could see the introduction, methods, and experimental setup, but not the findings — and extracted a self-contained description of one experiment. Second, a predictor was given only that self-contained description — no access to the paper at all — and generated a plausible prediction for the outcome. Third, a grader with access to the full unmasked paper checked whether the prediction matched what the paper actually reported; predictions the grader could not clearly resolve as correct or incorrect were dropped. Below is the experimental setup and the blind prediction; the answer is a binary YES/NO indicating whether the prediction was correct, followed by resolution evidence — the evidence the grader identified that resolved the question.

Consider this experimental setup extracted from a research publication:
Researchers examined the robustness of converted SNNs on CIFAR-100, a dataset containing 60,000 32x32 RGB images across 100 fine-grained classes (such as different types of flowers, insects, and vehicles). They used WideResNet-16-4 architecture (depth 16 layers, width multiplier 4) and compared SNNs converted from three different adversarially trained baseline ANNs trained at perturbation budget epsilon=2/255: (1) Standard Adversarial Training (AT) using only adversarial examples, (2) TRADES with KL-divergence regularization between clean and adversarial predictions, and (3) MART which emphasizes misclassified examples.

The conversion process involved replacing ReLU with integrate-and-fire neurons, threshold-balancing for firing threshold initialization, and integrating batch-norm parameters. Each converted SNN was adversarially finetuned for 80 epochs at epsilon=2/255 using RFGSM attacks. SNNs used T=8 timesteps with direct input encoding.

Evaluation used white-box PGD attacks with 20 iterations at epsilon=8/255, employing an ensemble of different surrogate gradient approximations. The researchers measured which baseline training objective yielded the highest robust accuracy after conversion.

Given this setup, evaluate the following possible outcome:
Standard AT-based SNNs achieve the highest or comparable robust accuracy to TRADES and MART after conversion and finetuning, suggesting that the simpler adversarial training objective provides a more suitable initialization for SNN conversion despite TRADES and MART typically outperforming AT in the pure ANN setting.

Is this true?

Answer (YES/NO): NO